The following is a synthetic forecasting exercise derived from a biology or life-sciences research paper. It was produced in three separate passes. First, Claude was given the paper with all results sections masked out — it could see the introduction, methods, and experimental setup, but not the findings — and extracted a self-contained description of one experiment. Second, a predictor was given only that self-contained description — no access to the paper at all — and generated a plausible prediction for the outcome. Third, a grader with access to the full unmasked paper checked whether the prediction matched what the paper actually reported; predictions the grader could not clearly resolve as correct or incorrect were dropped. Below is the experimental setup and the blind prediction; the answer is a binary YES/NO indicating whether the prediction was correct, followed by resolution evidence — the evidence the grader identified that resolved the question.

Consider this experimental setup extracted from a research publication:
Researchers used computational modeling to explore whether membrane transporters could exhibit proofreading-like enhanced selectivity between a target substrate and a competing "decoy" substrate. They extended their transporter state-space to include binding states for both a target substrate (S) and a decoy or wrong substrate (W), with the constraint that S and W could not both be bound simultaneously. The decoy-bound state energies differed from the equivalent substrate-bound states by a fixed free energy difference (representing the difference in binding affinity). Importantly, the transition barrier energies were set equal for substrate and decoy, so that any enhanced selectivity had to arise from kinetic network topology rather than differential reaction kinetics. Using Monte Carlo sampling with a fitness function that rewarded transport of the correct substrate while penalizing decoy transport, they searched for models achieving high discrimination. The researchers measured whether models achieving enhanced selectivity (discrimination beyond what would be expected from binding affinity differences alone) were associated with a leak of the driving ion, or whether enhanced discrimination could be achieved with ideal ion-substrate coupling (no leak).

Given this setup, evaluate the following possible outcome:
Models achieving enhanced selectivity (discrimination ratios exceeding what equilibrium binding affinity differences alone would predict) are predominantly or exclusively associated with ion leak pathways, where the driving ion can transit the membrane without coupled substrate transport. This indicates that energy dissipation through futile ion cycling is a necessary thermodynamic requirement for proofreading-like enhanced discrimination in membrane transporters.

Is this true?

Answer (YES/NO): YES